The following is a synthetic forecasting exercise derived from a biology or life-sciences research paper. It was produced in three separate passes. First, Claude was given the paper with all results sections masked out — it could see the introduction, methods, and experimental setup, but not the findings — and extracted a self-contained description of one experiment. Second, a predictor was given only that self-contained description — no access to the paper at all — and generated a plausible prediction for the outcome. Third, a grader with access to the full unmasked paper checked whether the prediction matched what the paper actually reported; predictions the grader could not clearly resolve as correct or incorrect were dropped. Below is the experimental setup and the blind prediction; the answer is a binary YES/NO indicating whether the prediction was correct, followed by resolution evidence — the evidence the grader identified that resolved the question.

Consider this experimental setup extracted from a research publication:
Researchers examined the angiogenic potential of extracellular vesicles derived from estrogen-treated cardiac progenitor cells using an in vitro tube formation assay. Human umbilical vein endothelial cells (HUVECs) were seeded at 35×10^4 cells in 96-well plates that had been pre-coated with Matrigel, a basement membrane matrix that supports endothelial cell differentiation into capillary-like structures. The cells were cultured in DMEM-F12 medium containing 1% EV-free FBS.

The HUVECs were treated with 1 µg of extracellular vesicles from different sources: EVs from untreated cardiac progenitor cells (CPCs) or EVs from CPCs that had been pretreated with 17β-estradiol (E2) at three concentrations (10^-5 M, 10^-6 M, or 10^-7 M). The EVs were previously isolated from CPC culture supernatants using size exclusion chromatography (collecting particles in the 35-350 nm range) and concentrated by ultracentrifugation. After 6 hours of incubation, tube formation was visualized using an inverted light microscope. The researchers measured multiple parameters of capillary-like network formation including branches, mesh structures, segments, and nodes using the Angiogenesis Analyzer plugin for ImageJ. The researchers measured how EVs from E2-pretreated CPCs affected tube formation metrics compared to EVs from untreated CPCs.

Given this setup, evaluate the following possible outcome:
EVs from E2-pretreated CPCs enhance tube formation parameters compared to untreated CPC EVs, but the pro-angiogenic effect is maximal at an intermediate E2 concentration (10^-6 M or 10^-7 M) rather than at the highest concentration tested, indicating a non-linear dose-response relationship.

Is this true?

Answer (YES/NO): NO